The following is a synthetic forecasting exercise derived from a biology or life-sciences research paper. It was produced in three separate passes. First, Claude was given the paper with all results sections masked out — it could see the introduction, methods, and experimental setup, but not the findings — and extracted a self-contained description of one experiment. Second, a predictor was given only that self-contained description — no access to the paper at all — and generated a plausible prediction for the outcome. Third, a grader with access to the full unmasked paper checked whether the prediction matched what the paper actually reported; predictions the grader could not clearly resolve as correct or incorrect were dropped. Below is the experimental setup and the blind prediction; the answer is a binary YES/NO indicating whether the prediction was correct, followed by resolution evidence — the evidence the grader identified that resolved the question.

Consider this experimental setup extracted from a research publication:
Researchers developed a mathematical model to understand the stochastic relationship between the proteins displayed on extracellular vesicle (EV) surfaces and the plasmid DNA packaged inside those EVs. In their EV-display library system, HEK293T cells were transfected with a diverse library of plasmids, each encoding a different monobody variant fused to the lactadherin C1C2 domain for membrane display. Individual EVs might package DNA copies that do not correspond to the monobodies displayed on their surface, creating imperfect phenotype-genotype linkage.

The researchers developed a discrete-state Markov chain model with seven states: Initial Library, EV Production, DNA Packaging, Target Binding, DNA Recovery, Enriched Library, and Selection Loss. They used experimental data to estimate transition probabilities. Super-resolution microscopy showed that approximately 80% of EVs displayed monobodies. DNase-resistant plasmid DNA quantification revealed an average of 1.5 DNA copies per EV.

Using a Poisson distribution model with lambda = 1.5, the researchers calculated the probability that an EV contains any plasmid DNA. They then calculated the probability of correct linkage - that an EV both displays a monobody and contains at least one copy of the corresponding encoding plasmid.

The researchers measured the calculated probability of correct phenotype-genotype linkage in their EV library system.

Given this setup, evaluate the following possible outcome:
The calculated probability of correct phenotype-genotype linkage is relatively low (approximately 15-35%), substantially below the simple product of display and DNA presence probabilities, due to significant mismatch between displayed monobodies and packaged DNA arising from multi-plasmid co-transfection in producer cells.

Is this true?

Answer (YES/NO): NO